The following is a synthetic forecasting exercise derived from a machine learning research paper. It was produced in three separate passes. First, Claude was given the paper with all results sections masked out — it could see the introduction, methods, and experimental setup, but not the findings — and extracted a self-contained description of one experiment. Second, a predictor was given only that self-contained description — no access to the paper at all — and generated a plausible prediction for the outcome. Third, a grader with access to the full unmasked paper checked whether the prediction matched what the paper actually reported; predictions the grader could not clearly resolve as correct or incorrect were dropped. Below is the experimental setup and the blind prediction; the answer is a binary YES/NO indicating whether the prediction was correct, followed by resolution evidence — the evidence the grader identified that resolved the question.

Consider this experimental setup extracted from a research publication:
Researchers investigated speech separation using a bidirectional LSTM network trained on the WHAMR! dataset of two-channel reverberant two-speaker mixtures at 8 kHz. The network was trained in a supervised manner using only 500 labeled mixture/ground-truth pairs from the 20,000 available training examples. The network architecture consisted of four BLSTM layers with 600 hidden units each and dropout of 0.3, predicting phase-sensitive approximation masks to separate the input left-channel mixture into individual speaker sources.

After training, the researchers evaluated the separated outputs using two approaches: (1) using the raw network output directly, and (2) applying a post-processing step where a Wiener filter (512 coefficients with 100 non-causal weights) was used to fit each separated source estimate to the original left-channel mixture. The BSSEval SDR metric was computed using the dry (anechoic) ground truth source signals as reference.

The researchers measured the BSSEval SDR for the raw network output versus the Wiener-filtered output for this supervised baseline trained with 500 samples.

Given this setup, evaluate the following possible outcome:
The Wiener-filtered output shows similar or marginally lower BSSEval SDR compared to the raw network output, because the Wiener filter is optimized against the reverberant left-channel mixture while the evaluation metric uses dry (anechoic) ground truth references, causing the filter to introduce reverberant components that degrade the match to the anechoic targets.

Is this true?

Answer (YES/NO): YES